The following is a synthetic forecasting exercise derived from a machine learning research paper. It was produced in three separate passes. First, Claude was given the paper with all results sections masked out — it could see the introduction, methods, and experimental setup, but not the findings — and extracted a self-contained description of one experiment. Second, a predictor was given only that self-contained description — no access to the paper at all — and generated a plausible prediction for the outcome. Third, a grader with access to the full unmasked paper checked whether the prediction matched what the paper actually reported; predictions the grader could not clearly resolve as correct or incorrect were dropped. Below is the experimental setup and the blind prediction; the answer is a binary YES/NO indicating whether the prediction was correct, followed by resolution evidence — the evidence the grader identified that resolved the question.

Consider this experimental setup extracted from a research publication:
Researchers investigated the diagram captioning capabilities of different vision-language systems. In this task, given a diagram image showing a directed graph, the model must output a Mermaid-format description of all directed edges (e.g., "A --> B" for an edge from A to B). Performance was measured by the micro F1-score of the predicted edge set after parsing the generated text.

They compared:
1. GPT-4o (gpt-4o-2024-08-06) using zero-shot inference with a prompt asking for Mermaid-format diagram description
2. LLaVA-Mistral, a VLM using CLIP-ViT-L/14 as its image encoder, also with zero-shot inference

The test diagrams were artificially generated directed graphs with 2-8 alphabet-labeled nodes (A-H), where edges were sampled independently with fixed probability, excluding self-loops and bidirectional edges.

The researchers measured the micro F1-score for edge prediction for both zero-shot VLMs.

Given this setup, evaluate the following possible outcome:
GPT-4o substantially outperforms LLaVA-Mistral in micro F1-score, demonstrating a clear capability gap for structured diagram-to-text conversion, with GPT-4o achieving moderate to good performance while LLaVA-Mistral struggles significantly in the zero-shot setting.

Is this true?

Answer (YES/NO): NO